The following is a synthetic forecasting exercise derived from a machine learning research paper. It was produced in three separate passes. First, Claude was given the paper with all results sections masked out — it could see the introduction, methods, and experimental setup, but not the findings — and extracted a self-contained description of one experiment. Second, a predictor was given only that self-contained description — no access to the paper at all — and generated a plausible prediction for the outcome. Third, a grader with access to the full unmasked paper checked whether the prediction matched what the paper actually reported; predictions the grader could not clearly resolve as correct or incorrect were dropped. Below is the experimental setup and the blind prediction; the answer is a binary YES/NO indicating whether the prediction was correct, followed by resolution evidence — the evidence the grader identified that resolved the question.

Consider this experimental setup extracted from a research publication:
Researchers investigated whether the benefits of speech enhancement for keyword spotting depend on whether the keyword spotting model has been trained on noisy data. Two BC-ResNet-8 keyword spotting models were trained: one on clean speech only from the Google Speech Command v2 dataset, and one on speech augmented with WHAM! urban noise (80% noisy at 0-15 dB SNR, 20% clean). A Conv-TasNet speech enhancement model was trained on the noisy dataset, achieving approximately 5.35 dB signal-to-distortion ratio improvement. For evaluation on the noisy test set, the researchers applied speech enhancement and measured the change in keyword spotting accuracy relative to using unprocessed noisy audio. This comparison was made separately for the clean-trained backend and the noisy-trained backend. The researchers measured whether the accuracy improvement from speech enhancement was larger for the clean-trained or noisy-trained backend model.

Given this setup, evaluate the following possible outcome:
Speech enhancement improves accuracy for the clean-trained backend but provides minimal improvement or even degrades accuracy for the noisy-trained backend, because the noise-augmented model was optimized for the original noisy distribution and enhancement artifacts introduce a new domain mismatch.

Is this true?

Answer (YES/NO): YES